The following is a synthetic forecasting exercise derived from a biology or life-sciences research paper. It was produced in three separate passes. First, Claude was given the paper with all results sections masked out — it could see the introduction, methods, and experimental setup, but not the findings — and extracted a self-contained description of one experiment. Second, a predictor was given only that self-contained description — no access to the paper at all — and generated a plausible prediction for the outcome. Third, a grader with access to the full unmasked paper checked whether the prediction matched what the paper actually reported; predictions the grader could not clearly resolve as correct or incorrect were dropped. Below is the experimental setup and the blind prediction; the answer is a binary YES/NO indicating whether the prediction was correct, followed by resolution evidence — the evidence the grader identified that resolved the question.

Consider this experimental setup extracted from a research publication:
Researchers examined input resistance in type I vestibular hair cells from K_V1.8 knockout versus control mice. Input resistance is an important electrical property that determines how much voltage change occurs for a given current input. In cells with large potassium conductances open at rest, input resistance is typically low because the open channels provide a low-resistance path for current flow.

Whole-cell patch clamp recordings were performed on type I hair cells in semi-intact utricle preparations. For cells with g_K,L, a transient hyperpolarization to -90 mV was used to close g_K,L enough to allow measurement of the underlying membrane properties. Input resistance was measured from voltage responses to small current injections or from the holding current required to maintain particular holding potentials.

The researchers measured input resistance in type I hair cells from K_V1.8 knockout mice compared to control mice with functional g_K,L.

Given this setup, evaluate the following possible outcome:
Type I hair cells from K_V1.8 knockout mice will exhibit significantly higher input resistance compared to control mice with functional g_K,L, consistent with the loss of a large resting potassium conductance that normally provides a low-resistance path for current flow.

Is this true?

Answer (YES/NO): YES